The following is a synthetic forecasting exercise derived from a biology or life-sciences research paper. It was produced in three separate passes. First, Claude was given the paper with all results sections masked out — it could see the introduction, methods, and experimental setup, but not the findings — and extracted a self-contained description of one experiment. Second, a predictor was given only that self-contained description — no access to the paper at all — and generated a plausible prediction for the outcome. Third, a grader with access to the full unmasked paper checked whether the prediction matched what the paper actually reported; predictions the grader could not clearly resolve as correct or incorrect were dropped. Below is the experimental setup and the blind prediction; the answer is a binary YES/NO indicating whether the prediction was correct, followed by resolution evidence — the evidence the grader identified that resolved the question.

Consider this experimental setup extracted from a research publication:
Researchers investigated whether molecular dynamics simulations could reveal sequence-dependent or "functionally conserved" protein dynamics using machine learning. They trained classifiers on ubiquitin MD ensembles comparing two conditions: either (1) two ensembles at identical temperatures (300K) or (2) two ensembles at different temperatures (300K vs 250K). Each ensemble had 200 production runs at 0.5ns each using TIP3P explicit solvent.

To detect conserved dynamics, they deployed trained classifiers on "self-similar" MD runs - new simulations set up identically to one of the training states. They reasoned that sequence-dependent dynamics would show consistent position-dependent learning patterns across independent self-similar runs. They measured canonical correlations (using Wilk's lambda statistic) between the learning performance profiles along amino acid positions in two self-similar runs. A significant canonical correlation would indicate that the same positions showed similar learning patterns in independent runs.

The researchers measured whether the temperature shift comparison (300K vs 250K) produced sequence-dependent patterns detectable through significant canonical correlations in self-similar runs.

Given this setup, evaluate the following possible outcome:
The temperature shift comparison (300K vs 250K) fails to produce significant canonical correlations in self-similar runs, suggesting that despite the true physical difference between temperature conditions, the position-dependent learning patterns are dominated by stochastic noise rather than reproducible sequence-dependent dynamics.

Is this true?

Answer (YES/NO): NO